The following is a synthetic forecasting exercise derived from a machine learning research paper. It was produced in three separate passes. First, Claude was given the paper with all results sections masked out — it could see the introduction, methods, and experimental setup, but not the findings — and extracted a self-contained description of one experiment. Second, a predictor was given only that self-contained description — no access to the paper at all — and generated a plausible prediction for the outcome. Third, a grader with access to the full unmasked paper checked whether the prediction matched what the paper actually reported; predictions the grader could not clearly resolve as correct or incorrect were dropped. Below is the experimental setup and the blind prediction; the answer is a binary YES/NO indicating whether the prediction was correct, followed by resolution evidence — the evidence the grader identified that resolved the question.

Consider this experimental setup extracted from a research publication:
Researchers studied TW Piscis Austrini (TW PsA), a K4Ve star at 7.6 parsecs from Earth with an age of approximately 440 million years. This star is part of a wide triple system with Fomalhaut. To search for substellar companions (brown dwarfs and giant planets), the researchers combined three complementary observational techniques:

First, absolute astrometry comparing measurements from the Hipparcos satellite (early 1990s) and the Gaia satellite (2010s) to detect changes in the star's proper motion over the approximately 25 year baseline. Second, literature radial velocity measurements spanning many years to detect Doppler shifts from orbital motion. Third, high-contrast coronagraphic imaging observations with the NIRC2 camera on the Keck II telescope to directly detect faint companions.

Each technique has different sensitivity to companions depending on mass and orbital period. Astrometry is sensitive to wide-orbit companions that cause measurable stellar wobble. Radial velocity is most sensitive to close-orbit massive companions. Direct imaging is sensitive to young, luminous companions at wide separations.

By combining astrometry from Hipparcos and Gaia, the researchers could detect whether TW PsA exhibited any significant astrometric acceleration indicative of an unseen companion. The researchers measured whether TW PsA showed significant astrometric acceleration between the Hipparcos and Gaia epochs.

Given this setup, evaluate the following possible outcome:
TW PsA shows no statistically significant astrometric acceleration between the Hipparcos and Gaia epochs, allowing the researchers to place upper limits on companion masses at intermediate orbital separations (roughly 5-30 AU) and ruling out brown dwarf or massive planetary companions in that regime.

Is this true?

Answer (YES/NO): NO